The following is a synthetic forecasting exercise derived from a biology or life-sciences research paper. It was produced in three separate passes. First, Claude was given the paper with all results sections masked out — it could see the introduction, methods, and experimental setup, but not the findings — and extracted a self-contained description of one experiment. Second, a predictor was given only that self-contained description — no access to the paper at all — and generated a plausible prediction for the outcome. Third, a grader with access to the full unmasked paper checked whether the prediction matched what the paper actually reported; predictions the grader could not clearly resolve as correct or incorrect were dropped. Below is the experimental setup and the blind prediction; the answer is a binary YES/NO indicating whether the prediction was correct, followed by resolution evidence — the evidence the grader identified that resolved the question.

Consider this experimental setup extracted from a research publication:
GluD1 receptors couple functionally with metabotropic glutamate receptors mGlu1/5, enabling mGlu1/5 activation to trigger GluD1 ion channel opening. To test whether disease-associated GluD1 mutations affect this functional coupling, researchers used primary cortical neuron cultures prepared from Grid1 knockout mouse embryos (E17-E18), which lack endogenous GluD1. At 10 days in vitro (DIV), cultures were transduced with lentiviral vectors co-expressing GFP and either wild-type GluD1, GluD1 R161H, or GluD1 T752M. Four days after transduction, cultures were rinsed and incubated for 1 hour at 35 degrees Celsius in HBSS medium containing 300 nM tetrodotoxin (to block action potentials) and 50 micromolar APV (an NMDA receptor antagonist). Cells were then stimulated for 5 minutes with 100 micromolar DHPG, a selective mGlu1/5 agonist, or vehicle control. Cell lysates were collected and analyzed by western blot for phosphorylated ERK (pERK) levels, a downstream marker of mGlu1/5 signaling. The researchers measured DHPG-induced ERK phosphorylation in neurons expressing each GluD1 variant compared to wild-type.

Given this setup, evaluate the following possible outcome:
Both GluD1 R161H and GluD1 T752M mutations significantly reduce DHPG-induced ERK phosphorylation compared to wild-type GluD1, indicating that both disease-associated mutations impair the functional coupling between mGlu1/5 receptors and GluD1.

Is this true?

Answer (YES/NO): YES